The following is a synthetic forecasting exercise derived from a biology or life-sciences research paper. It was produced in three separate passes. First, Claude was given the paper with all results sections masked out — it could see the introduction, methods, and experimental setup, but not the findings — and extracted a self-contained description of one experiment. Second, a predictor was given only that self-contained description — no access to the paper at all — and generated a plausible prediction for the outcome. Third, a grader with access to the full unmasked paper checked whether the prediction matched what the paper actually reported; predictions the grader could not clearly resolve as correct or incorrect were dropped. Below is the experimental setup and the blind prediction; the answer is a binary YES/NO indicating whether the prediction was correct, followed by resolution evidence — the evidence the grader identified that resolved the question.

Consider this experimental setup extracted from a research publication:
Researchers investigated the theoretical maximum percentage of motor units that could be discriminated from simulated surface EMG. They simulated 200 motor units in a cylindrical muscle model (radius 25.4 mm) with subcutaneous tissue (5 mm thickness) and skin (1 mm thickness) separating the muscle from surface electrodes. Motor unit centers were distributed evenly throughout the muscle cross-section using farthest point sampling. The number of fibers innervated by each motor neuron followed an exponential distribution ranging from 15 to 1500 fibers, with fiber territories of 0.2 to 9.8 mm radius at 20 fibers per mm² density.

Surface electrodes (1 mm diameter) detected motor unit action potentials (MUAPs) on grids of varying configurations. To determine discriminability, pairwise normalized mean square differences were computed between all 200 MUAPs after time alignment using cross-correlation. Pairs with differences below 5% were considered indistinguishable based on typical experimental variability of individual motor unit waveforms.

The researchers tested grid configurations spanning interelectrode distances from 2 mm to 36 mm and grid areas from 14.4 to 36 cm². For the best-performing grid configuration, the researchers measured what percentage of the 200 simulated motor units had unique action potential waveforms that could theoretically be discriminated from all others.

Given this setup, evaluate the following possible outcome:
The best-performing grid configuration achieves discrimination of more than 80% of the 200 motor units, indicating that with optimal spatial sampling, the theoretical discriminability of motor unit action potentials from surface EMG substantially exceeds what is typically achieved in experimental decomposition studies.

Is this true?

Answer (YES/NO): YES